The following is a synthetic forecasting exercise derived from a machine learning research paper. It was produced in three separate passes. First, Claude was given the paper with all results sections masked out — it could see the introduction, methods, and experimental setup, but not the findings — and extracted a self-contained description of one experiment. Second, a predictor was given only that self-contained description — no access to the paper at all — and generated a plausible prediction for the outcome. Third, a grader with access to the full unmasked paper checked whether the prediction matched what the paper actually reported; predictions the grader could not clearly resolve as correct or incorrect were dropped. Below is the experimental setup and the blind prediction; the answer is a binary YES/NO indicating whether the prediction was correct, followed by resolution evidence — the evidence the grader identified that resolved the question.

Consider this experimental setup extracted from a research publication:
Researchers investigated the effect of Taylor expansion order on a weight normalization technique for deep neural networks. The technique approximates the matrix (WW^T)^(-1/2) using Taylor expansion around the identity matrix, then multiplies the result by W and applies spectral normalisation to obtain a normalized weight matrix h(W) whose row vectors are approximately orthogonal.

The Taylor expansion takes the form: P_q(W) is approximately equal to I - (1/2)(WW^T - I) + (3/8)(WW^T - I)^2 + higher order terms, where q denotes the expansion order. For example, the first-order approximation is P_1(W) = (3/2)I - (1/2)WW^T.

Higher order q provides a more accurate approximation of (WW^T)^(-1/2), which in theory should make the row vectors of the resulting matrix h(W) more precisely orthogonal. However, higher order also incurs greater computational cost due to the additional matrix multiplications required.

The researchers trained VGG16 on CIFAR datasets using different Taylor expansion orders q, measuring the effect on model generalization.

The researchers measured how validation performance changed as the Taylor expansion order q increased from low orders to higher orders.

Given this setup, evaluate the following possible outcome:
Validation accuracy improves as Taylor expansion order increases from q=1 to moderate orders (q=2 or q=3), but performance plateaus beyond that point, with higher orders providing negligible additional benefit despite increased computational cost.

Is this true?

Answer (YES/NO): NO